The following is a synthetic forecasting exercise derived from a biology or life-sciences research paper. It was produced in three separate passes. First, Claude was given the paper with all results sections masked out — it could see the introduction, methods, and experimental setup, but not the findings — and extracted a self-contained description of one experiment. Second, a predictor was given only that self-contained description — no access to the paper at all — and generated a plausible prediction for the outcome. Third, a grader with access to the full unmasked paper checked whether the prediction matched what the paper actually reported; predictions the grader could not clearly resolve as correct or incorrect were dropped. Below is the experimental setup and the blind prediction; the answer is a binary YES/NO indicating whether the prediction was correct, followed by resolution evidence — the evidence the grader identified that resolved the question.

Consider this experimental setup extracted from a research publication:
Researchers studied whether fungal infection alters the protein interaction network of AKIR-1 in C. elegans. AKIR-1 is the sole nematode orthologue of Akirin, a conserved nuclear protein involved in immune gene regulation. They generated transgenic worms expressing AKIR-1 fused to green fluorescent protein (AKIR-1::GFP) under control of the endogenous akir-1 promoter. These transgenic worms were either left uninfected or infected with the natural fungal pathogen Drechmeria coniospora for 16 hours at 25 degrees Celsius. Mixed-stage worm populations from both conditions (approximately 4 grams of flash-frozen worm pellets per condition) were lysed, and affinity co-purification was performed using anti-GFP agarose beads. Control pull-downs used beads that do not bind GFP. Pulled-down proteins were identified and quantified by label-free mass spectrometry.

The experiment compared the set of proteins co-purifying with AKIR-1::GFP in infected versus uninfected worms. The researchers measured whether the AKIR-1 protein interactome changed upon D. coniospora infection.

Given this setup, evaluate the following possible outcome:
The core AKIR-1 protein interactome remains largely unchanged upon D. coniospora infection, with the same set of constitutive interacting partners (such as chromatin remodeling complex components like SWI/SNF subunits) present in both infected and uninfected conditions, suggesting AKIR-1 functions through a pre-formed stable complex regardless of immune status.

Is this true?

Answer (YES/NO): NO